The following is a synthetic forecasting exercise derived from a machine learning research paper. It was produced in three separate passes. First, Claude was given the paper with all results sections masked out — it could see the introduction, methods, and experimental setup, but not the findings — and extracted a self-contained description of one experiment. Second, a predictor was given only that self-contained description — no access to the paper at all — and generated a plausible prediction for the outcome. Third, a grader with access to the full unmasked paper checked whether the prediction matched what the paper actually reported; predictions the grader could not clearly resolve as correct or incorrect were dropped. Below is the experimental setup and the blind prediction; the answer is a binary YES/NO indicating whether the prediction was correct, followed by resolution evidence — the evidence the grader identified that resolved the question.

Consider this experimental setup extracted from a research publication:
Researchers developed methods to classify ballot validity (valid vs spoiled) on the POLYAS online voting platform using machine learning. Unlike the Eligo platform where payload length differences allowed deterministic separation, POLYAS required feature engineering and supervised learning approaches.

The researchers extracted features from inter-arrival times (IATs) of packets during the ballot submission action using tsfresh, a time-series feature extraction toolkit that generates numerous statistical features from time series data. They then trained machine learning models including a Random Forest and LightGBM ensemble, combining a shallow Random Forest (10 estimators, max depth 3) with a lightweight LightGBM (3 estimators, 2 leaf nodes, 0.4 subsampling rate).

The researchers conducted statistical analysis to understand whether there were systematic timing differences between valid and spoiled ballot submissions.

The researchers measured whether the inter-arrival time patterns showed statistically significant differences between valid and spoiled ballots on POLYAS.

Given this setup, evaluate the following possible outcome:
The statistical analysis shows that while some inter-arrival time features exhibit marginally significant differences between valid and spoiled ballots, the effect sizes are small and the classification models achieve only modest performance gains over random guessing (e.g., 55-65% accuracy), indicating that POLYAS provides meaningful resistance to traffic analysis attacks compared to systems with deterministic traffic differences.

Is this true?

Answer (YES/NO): NO